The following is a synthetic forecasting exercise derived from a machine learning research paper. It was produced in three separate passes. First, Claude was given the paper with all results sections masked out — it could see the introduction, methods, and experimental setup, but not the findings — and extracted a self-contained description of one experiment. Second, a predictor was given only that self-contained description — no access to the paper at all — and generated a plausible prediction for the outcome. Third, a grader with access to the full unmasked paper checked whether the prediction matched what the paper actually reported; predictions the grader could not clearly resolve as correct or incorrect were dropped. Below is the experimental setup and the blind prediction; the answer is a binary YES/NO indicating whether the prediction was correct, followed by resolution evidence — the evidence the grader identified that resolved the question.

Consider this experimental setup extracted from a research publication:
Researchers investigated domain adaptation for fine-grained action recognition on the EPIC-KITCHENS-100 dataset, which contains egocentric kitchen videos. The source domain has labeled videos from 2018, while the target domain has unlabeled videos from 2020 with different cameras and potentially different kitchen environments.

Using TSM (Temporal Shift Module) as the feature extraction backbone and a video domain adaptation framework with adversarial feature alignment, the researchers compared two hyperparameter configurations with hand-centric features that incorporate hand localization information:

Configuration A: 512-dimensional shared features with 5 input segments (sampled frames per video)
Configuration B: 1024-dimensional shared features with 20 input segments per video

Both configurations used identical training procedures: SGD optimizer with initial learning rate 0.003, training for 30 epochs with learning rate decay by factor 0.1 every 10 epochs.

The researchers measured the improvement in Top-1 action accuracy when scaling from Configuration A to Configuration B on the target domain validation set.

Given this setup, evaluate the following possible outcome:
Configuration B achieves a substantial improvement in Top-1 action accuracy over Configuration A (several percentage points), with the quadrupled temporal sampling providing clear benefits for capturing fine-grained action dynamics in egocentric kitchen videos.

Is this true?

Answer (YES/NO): NO